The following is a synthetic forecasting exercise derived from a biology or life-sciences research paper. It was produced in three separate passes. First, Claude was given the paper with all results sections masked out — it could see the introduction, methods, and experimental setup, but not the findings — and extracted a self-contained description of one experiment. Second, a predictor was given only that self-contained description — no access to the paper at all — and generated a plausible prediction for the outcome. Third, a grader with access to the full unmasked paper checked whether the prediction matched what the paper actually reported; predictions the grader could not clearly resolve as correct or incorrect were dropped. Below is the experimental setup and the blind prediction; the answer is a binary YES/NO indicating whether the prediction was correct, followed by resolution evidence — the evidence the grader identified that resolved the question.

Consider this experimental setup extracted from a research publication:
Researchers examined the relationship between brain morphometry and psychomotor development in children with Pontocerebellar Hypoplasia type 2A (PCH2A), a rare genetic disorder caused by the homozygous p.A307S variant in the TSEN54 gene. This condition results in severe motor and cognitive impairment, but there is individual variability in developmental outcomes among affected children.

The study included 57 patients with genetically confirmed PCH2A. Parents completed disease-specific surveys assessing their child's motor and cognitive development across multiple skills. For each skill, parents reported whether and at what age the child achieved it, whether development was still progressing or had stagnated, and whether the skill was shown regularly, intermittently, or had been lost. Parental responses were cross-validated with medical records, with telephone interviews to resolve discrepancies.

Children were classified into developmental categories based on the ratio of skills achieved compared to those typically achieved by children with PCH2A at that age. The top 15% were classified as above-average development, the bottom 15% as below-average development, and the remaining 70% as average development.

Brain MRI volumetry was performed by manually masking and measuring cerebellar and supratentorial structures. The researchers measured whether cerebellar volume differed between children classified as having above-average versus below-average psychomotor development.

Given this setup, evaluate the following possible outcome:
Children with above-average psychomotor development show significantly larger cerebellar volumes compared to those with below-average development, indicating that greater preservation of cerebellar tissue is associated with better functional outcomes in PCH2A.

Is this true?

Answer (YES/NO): NO